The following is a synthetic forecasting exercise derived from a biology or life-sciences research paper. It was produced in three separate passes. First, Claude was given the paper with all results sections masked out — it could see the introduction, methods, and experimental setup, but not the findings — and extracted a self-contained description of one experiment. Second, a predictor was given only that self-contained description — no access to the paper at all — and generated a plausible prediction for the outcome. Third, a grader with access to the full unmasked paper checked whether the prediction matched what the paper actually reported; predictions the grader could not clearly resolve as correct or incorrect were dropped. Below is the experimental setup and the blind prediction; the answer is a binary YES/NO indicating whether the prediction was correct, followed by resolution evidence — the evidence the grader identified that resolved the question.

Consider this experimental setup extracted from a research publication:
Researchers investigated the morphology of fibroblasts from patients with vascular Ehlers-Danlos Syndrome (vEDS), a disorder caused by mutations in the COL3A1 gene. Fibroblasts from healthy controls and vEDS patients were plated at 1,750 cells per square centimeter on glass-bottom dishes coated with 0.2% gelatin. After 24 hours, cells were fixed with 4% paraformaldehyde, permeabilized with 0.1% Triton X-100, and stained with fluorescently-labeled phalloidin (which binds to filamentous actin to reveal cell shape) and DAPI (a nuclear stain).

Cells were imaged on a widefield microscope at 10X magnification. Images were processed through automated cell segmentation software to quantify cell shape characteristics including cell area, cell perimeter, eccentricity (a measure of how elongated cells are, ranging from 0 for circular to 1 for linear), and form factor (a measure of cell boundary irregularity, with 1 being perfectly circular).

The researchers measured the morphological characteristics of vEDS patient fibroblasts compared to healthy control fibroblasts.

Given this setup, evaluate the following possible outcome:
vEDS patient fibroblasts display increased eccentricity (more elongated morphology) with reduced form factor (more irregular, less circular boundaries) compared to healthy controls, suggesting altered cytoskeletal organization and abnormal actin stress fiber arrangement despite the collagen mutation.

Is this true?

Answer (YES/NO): NO